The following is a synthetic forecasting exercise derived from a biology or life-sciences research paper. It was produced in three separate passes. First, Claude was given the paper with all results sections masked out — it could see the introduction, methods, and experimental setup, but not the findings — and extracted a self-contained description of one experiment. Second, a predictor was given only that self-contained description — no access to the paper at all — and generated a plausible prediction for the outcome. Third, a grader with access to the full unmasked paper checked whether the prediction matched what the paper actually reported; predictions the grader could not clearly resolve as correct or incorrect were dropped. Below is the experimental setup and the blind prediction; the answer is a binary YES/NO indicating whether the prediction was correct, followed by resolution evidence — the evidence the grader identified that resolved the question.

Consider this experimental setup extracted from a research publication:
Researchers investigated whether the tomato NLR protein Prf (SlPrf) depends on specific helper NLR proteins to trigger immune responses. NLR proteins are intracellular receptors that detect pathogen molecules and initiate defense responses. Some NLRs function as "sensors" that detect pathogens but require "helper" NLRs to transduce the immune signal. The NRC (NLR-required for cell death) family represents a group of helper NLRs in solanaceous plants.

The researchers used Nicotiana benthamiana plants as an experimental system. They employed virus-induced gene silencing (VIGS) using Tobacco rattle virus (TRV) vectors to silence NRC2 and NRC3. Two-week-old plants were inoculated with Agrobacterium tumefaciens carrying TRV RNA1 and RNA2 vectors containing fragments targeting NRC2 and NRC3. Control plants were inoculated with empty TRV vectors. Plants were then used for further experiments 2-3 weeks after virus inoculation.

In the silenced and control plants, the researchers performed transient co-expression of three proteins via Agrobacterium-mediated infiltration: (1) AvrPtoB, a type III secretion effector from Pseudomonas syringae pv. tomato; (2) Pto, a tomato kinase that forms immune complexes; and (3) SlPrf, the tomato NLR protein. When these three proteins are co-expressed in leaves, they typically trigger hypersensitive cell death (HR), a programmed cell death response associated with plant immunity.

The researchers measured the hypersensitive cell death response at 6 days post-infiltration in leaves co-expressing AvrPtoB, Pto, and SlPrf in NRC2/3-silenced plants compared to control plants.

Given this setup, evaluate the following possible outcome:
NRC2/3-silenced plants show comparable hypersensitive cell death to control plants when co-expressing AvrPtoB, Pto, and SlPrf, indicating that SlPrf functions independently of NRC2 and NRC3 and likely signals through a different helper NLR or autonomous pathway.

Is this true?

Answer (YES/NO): NO